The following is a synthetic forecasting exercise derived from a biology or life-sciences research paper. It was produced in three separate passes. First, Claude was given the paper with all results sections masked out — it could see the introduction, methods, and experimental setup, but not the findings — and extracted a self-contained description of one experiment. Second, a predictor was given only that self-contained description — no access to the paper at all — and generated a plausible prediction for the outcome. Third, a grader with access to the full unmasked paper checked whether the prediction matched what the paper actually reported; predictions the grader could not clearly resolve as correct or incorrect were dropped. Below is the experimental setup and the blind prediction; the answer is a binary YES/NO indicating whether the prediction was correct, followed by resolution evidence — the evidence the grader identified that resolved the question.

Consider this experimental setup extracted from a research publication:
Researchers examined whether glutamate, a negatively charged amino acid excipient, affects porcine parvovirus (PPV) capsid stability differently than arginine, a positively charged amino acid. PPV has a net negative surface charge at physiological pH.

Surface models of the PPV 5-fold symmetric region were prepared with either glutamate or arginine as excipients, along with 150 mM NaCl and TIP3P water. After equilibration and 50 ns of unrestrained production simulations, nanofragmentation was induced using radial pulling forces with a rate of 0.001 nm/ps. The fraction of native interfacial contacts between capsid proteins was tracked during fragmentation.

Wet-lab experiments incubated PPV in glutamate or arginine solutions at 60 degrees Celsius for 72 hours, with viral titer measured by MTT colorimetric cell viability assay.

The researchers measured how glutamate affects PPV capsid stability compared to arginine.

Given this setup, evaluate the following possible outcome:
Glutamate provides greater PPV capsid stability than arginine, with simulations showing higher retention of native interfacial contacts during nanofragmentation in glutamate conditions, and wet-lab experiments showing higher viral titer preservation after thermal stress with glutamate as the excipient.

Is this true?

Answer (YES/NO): YES